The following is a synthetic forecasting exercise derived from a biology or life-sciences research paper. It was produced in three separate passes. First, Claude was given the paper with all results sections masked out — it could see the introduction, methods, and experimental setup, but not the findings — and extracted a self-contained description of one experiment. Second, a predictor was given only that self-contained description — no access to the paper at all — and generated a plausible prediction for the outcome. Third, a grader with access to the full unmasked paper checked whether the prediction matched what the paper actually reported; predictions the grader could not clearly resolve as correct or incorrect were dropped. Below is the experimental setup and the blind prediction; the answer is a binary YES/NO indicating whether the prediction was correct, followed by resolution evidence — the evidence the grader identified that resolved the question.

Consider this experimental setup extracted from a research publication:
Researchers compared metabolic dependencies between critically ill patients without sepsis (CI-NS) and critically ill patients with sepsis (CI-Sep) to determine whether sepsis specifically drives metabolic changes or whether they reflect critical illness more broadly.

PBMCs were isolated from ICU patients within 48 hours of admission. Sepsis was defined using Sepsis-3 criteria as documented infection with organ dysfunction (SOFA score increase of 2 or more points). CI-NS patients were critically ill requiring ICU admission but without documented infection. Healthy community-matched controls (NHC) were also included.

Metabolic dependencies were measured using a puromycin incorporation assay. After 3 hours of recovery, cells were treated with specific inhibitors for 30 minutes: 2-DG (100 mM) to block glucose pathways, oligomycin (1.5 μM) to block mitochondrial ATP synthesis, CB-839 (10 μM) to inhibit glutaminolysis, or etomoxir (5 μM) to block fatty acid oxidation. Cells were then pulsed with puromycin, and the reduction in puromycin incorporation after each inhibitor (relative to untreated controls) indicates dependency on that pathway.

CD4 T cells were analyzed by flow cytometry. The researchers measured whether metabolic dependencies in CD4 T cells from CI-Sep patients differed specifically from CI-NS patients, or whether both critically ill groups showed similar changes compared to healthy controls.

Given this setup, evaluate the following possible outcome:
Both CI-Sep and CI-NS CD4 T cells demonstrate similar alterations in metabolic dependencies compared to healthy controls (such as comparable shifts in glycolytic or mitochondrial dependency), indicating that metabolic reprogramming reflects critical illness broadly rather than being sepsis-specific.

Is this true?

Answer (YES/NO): NO